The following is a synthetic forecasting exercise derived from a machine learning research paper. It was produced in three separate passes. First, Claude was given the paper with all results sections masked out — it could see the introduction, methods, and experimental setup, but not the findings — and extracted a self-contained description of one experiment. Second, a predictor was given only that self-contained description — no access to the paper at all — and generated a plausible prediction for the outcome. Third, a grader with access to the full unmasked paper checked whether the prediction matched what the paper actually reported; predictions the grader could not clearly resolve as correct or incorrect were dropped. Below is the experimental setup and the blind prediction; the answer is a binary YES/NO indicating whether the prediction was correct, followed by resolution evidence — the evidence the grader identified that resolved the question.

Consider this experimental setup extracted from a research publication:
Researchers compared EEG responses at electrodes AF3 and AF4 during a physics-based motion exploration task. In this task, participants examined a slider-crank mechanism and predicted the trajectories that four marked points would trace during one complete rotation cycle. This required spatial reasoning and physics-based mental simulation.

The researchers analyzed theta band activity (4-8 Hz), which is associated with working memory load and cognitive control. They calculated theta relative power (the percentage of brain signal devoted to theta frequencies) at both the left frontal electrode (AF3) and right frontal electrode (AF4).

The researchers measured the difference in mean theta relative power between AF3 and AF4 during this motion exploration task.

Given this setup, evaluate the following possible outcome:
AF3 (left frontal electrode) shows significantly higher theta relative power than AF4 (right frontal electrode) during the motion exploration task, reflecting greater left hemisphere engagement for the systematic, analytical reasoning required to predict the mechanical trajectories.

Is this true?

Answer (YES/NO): NO